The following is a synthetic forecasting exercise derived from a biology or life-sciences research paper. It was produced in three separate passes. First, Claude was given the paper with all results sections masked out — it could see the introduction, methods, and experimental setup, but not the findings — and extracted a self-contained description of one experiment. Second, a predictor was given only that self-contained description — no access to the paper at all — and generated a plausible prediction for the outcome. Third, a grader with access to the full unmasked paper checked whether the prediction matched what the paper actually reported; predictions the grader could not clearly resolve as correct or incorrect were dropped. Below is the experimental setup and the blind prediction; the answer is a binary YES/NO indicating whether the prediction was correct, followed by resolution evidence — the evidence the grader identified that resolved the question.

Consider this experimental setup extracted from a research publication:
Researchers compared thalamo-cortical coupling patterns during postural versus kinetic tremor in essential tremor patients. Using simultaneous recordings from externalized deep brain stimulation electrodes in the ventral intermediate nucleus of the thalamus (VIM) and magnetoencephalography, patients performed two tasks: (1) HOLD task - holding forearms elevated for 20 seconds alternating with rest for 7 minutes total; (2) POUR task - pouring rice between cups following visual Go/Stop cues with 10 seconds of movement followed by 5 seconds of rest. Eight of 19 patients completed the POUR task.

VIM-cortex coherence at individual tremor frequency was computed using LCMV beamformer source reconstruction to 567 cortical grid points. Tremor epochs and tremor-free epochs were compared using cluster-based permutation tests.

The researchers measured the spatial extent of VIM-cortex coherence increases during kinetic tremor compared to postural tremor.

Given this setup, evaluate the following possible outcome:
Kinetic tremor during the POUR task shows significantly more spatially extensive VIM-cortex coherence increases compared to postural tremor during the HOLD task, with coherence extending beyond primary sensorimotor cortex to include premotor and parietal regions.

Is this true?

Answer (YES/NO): NO